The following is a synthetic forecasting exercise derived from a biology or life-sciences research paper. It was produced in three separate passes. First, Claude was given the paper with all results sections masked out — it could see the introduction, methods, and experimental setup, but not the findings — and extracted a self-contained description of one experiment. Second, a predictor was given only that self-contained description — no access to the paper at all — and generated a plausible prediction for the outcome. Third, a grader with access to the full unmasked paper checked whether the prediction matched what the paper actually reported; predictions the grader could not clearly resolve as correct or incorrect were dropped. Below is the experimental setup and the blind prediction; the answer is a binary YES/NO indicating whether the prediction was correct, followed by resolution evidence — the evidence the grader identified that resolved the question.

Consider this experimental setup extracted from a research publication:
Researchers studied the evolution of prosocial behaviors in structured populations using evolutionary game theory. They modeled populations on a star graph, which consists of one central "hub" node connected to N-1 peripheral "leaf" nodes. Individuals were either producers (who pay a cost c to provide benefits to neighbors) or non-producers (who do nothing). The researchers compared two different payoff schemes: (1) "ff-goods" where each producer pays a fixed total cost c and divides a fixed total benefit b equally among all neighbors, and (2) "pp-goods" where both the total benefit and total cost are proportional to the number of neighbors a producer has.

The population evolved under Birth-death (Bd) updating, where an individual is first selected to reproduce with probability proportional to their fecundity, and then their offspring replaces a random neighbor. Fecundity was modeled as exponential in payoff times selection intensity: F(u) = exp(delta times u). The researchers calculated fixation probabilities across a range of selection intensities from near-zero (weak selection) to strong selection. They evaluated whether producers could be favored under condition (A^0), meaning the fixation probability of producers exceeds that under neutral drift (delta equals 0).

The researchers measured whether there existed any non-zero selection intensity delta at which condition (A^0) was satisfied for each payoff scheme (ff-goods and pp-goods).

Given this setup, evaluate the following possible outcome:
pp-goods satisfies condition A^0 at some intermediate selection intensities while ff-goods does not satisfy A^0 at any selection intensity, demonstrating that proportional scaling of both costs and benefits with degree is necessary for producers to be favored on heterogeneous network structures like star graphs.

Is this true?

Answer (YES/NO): NO